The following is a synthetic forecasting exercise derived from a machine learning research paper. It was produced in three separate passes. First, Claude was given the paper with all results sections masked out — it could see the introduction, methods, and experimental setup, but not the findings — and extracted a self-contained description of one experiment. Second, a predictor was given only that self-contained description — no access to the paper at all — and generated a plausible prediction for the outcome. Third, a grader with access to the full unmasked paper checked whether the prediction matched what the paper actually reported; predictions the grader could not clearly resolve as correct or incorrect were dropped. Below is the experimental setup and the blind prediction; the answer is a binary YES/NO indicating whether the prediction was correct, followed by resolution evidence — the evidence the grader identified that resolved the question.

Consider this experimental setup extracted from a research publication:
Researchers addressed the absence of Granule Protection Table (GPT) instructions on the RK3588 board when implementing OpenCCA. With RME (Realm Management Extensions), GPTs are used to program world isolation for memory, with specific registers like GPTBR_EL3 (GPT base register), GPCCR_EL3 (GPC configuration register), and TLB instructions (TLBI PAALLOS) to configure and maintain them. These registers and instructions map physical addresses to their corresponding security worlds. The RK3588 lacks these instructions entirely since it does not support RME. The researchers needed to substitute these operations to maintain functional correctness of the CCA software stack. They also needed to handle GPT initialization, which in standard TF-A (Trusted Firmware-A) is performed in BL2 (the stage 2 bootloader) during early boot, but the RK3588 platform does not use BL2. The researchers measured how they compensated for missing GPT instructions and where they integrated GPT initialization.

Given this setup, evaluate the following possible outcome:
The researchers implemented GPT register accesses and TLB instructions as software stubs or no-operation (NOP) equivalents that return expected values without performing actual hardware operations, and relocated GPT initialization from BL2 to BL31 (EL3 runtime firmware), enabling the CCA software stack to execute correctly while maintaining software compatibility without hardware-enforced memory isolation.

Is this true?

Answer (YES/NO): YES